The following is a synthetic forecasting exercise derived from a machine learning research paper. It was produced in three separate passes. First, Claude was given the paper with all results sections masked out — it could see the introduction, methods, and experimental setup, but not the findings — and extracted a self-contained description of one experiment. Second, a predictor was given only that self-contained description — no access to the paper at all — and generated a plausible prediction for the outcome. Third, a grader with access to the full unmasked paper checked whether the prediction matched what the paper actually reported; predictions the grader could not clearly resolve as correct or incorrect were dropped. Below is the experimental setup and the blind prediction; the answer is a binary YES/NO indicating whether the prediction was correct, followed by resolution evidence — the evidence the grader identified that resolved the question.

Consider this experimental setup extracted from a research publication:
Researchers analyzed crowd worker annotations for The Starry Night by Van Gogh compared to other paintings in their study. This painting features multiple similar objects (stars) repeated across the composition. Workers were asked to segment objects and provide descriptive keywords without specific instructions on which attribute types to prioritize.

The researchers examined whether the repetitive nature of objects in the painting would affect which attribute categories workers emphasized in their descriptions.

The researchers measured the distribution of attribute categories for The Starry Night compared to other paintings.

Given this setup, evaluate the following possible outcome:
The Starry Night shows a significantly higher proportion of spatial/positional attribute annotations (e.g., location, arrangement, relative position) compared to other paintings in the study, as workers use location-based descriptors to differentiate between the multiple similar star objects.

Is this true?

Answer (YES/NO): YES